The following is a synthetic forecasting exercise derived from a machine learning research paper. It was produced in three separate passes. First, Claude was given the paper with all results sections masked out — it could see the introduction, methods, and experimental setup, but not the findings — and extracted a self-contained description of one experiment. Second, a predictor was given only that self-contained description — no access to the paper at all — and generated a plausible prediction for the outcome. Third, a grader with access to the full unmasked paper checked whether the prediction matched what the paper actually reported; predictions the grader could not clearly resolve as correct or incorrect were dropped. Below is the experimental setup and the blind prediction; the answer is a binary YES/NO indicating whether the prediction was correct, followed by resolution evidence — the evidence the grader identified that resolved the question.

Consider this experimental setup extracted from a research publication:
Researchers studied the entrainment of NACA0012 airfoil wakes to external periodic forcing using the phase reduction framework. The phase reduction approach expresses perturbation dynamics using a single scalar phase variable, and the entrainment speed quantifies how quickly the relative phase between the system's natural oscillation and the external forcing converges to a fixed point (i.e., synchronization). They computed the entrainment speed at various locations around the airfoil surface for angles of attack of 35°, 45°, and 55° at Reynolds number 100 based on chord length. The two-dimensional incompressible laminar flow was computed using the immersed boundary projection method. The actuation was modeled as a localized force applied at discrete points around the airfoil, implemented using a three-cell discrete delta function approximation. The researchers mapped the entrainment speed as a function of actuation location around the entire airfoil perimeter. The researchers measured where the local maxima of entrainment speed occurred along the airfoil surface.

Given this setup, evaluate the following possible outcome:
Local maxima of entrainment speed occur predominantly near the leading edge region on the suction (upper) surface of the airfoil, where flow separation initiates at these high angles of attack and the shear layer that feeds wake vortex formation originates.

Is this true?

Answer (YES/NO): NO